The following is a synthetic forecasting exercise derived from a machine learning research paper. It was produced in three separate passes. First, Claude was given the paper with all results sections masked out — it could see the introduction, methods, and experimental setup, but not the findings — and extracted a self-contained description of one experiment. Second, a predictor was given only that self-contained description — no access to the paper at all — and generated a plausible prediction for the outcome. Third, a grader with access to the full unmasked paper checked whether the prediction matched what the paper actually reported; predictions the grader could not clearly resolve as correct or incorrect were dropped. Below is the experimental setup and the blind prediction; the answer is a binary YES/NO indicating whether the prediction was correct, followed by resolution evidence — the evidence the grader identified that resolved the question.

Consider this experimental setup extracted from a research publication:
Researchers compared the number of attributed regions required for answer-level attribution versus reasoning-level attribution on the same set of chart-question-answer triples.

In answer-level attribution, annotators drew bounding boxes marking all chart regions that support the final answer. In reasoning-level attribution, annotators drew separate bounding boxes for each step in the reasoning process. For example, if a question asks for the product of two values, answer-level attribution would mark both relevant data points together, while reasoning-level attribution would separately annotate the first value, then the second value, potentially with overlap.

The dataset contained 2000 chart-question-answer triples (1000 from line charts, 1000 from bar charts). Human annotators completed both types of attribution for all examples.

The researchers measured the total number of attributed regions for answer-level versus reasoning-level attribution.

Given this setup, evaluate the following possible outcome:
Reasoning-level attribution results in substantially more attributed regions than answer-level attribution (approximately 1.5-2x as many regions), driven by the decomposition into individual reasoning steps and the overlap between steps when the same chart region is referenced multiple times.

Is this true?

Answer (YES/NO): YES